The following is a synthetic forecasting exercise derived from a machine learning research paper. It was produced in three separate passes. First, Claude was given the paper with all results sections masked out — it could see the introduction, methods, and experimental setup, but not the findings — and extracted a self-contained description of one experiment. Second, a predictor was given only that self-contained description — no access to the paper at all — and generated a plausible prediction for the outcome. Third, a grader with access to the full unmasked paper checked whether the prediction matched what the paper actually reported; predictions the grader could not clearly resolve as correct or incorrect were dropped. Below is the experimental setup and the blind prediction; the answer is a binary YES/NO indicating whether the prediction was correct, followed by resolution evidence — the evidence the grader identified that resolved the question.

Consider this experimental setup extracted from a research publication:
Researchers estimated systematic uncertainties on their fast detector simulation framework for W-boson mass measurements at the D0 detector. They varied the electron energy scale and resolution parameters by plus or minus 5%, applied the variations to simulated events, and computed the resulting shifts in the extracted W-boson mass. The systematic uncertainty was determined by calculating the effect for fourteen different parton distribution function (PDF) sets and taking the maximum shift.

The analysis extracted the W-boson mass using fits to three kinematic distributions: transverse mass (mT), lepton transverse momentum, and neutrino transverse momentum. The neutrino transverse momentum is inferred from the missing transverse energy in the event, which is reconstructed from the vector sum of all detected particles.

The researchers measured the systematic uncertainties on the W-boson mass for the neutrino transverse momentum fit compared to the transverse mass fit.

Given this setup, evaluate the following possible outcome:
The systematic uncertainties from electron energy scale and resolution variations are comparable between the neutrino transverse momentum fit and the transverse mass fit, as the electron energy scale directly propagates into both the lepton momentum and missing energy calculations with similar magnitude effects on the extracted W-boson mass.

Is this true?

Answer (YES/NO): NO